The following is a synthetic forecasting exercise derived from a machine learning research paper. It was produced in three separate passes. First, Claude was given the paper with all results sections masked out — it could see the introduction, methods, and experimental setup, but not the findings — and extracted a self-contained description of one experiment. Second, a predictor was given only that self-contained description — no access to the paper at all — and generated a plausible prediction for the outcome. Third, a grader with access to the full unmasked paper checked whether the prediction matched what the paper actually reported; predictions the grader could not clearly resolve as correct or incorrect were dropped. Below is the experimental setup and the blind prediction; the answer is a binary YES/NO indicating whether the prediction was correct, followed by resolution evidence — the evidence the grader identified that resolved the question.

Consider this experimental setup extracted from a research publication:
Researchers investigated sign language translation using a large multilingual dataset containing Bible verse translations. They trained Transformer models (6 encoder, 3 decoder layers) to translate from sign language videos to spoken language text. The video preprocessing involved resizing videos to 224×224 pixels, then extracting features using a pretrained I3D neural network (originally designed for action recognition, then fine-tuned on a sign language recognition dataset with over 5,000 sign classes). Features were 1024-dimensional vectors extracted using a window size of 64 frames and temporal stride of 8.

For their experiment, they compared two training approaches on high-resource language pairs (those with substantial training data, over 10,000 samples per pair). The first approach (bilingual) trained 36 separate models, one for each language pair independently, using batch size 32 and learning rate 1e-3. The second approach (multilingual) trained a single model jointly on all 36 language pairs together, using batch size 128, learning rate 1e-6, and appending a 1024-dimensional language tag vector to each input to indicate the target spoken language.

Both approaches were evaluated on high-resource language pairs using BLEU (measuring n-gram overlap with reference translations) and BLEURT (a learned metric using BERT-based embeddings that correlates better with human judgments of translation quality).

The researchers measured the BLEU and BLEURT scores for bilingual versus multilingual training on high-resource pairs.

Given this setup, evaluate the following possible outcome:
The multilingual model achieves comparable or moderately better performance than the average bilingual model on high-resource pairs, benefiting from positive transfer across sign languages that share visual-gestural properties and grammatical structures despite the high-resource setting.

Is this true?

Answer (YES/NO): NO